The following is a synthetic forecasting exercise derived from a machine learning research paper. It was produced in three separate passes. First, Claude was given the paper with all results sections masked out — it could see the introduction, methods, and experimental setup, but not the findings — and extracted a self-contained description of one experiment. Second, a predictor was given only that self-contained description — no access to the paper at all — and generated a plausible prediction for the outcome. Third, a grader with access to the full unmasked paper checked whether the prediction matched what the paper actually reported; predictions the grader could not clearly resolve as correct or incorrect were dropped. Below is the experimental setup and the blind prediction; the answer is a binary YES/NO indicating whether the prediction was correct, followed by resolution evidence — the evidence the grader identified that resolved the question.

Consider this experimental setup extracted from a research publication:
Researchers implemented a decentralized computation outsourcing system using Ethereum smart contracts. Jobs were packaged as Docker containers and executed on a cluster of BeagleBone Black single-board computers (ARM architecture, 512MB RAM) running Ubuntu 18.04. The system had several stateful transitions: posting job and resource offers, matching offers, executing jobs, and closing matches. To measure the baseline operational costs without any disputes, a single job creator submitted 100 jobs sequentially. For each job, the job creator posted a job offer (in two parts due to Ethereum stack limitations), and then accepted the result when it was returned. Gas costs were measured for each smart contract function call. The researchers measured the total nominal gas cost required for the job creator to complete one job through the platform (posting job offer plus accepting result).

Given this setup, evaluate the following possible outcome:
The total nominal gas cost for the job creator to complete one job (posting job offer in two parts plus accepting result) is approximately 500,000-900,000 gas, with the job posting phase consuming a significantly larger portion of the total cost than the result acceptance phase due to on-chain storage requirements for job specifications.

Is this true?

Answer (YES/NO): YES